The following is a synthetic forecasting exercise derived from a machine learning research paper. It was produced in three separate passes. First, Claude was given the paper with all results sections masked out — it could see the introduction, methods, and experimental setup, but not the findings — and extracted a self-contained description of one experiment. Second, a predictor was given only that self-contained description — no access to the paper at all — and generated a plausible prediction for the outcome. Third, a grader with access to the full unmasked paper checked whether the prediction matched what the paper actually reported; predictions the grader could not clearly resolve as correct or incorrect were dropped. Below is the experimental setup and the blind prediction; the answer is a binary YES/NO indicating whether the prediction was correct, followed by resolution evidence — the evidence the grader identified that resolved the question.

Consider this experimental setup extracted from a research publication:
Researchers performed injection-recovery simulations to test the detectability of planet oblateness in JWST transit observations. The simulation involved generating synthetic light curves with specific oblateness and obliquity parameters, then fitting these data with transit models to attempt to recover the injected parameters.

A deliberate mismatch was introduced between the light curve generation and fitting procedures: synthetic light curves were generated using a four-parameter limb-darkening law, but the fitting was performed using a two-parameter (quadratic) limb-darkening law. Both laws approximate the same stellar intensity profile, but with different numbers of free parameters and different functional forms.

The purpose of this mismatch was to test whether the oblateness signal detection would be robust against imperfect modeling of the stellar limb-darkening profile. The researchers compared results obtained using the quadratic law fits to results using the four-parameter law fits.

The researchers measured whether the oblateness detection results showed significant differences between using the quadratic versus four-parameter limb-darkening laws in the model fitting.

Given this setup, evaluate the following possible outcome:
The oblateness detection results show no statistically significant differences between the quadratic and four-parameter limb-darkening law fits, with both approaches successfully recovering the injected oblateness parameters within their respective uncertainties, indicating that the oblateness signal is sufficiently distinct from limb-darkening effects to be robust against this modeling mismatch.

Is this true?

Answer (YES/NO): YES